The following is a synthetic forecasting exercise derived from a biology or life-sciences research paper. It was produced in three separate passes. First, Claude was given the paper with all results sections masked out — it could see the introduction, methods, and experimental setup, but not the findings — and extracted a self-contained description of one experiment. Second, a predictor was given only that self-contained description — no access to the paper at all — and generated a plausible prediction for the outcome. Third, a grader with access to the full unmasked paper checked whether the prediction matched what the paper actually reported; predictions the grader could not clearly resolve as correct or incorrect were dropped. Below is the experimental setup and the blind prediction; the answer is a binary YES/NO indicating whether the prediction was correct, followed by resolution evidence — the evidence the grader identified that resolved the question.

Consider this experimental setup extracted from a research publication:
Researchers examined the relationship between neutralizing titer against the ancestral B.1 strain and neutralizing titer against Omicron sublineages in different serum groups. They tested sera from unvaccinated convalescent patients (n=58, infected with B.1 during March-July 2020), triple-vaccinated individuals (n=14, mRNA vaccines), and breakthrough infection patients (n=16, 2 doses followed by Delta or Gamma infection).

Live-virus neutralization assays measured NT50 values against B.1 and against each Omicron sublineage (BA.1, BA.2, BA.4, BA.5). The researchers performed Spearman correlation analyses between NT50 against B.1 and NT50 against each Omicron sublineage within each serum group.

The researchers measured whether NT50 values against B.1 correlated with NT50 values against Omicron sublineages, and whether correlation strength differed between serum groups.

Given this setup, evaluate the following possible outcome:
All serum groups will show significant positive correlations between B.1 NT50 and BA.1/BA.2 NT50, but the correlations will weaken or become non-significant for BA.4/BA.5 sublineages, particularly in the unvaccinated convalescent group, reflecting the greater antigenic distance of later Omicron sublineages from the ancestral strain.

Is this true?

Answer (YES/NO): NO